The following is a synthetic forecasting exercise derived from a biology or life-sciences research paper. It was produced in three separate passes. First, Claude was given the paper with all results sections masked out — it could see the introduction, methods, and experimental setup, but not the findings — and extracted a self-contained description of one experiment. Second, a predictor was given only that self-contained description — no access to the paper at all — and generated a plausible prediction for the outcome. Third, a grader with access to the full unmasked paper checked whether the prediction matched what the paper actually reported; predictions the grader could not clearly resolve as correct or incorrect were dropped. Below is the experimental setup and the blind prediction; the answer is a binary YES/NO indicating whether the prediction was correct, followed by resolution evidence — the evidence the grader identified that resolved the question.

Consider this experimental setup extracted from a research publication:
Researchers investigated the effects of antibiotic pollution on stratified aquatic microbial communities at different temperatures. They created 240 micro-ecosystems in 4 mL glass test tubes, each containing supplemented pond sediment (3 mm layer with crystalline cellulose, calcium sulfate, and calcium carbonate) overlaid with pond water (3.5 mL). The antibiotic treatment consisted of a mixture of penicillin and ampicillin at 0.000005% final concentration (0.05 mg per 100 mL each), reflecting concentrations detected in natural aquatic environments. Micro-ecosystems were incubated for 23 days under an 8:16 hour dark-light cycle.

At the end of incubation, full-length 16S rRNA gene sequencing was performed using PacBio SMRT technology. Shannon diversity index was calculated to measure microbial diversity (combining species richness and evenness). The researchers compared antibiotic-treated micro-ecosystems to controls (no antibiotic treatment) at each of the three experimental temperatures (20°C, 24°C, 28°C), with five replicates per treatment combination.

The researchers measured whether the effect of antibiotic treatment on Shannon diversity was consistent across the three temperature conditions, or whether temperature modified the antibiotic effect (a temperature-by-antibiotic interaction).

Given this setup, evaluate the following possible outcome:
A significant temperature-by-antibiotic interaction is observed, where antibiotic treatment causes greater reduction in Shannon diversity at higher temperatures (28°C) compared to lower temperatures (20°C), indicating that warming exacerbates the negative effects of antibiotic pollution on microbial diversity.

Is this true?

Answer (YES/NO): NO